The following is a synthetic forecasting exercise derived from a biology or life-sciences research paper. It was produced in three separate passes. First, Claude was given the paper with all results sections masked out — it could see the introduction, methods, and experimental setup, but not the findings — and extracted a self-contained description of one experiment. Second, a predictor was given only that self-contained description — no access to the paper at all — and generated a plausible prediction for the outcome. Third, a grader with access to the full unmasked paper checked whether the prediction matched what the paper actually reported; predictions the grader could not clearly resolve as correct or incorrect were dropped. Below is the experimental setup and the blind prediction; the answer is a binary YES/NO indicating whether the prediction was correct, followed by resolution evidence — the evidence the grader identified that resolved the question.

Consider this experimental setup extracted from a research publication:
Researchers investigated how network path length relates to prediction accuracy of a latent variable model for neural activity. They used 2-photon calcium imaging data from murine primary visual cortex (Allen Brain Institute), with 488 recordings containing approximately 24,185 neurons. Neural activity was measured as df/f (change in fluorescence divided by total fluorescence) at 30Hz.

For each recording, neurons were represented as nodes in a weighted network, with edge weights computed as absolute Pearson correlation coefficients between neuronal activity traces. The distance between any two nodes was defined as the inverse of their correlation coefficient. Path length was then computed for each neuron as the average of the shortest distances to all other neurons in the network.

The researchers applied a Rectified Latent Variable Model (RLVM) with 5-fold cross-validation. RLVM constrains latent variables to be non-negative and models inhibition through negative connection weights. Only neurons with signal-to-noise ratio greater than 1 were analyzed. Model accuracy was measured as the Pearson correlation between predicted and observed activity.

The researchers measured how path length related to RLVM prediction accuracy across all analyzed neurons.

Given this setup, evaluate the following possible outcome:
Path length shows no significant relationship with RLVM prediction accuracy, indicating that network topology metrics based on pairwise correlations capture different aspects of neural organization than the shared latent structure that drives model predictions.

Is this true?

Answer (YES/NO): NO